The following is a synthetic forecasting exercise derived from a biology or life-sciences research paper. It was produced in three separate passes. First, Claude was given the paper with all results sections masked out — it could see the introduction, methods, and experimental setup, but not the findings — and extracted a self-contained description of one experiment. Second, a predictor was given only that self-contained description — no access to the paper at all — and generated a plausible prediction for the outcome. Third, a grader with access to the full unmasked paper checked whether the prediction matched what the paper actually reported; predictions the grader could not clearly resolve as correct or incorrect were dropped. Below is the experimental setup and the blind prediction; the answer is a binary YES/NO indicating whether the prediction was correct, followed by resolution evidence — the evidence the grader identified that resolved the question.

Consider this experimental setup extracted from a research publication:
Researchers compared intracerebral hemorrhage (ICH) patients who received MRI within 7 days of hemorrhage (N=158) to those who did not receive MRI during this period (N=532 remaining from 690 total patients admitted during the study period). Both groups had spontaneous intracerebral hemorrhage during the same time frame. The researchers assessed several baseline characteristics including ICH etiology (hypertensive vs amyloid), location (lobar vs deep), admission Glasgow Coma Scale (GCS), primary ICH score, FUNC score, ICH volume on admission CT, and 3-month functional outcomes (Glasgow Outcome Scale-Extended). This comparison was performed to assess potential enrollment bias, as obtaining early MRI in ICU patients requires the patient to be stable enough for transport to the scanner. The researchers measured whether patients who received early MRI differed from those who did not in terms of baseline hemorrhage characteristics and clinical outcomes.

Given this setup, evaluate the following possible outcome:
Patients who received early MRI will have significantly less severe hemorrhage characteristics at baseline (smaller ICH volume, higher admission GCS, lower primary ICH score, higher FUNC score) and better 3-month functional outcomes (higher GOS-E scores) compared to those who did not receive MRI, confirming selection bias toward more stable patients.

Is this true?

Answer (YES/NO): YES